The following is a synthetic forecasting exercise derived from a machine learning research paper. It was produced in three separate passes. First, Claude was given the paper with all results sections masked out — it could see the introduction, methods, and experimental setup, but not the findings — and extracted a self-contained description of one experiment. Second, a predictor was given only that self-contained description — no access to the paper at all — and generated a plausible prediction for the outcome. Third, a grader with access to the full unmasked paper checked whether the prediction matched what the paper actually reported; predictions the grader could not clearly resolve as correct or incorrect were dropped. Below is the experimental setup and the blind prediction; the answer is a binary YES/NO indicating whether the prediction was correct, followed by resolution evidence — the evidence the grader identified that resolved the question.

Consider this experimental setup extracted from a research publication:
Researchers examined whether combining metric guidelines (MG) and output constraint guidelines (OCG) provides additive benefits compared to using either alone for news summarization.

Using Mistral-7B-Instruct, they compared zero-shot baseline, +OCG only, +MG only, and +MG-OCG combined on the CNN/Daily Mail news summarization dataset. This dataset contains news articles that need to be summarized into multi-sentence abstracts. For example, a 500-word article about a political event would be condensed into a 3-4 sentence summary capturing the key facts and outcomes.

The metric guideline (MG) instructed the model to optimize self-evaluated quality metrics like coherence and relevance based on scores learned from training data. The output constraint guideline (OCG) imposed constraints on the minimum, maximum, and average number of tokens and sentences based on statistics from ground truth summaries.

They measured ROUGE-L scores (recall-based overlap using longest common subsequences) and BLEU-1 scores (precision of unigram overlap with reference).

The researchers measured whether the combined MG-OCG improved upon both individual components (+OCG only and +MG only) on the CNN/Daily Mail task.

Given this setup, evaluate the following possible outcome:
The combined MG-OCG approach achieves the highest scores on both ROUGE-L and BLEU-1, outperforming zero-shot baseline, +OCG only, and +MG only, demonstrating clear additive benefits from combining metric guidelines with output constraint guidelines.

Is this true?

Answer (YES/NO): NO